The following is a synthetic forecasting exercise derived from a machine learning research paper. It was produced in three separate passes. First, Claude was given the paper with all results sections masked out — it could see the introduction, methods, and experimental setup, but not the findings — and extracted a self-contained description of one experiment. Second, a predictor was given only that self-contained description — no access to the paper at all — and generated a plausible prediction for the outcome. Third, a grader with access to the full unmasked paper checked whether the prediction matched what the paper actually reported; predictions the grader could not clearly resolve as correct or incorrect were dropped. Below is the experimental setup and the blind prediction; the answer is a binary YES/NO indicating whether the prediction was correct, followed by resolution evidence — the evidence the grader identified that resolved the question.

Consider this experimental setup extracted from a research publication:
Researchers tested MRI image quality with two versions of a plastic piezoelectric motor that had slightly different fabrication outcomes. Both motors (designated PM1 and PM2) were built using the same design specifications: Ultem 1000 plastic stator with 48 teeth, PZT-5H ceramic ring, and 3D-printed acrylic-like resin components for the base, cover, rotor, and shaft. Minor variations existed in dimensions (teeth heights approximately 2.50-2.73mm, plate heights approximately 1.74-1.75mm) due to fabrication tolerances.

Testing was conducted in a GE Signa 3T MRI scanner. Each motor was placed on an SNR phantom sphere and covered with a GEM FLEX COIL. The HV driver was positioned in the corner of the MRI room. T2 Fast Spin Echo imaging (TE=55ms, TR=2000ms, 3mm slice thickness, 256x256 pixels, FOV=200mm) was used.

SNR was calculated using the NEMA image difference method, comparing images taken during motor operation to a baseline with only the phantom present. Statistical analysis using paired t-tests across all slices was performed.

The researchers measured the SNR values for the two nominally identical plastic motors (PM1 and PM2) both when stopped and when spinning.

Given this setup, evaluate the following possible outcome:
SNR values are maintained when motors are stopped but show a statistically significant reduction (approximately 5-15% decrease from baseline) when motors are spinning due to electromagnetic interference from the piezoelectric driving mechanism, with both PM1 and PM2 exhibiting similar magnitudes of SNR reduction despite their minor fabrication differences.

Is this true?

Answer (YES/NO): NO